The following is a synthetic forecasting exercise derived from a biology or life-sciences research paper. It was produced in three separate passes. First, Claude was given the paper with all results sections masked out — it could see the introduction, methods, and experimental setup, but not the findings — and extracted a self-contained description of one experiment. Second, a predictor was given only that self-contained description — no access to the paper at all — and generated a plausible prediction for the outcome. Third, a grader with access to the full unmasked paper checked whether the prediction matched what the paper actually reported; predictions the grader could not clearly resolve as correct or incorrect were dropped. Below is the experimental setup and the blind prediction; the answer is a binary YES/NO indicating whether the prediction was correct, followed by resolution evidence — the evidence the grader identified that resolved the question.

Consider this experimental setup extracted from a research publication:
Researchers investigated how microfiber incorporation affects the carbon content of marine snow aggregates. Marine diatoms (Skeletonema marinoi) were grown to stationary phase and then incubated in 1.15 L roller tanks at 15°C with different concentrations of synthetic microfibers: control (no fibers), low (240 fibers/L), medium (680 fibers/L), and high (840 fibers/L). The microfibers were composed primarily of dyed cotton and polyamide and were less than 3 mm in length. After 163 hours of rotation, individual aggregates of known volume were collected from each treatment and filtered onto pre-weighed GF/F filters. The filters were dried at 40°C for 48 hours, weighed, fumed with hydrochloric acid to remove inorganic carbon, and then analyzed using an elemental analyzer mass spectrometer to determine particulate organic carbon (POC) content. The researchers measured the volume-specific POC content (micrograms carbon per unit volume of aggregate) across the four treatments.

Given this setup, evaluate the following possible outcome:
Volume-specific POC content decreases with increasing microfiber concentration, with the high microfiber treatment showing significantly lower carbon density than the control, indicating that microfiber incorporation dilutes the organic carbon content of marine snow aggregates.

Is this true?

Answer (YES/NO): YES